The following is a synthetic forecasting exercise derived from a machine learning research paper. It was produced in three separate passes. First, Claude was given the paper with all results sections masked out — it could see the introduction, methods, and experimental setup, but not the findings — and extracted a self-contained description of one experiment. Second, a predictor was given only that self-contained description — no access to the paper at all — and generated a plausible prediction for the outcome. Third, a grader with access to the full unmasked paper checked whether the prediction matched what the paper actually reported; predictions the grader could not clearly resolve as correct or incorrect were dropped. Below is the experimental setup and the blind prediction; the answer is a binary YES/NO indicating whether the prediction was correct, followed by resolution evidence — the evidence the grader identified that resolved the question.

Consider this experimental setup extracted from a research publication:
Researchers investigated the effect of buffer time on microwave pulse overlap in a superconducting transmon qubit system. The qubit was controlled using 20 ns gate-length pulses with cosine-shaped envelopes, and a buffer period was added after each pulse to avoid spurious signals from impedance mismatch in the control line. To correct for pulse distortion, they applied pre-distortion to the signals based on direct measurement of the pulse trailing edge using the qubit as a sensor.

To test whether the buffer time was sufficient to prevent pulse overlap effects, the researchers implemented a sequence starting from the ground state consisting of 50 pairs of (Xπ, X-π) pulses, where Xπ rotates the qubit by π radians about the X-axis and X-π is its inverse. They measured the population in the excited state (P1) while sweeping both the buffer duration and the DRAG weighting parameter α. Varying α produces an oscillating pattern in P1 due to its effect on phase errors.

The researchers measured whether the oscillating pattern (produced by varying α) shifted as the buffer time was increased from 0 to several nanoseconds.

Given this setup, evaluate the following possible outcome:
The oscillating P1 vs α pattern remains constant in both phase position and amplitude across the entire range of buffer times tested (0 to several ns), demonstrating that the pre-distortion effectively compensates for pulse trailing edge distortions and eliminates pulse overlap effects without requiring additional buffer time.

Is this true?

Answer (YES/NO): NO